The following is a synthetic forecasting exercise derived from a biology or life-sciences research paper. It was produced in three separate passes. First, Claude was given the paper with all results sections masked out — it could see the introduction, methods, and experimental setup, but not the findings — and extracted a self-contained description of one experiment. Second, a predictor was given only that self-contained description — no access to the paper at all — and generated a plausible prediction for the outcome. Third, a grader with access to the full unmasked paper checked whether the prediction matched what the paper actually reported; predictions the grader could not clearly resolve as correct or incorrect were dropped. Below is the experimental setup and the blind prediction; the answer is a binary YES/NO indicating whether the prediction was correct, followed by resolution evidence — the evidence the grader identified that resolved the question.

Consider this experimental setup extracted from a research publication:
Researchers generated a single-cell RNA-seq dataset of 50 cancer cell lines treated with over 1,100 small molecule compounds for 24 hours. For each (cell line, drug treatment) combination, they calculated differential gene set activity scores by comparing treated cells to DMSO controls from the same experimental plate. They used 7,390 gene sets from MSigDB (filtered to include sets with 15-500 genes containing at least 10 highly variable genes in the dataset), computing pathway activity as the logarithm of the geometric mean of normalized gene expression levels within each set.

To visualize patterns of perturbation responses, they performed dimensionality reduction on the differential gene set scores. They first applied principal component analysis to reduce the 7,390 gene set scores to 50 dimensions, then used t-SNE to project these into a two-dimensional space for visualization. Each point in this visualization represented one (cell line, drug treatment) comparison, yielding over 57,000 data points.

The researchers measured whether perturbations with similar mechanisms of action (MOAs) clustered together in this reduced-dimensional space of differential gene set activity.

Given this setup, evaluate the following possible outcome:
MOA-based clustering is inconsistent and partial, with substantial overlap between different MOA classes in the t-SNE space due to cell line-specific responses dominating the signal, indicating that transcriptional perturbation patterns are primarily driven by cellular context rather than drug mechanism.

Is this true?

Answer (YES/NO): NO